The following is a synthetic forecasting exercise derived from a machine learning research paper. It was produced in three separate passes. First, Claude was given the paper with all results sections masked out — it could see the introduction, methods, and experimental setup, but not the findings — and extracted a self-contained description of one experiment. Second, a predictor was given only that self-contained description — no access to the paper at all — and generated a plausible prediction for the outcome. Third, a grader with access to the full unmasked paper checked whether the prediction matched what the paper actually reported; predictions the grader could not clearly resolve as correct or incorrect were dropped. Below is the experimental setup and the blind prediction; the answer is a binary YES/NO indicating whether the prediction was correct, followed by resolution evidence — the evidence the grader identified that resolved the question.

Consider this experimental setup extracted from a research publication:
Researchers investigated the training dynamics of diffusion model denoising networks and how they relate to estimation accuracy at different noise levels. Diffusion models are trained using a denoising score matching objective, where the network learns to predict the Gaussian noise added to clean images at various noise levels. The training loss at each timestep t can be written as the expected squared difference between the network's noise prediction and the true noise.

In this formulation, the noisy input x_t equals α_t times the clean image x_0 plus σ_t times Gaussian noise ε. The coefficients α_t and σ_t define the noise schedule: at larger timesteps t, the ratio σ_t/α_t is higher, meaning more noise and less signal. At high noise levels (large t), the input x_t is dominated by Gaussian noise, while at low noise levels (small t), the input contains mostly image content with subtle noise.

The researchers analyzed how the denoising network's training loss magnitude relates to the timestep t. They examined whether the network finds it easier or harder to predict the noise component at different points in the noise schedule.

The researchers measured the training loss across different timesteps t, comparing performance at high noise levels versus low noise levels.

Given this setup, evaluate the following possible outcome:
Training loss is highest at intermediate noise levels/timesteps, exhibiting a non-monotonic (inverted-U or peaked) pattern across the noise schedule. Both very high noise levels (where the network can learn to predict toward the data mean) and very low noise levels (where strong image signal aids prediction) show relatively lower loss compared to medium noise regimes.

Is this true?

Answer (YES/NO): NO